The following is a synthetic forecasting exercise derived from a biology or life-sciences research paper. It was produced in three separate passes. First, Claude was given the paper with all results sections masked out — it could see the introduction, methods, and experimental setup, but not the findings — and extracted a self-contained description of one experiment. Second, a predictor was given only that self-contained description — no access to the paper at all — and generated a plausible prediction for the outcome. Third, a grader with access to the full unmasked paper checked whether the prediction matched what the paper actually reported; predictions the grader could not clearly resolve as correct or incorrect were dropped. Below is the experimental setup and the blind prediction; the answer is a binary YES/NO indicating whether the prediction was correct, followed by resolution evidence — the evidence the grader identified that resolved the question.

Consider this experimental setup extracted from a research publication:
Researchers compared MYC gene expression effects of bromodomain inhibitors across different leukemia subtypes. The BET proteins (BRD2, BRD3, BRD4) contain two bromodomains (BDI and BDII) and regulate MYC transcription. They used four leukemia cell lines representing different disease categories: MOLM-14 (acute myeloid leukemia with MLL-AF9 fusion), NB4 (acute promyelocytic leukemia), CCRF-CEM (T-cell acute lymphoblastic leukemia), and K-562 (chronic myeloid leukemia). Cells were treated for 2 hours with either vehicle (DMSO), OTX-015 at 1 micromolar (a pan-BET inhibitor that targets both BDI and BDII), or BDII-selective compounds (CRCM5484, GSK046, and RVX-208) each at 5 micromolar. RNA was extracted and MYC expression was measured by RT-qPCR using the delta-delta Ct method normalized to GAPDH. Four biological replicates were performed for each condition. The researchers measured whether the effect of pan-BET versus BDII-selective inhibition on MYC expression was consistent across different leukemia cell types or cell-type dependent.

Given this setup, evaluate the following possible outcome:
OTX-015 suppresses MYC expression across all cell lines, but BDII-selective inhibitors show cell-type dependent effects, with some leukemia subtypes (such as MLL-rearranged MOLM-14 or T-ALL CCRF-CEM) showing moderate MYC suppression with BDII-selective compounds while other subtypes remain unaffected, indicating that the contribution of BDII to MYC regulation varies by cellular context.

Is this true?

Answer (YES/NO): NO